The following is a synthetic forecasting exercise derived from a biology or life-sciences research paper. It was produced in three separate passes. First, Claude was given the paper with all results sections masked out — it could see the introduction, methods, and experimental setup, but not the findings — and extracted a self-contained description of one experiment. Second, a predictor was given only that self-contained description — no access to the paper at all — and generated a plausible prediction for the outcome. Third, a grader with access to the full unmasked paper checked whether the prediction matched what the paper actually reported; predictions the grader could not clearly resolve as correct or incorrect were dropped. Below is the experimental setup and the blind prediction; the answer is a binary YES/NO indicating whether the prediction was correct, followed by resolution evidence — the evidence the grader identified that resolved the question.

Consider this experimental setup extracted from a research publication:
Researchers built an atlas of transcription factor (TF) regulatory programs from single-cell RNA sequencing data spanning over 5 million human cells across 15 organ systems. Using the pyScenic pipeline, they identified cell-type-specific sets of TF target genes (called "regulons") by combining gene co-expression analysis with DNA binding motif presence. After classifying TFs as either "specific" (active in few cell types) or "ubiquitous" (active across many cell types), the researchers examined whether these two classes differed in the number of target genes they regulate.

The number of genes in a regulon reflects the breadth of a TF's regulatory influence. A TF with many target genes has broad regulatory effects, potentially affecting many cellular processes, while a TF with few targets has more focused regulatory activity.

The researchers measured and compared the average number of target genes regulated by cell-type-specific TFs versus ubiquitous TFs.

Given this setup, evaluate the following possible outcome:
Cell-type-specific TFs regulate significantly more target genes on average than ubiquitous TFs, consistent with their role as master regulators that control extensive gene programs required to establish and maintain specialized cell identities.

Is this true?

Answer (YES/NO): NO